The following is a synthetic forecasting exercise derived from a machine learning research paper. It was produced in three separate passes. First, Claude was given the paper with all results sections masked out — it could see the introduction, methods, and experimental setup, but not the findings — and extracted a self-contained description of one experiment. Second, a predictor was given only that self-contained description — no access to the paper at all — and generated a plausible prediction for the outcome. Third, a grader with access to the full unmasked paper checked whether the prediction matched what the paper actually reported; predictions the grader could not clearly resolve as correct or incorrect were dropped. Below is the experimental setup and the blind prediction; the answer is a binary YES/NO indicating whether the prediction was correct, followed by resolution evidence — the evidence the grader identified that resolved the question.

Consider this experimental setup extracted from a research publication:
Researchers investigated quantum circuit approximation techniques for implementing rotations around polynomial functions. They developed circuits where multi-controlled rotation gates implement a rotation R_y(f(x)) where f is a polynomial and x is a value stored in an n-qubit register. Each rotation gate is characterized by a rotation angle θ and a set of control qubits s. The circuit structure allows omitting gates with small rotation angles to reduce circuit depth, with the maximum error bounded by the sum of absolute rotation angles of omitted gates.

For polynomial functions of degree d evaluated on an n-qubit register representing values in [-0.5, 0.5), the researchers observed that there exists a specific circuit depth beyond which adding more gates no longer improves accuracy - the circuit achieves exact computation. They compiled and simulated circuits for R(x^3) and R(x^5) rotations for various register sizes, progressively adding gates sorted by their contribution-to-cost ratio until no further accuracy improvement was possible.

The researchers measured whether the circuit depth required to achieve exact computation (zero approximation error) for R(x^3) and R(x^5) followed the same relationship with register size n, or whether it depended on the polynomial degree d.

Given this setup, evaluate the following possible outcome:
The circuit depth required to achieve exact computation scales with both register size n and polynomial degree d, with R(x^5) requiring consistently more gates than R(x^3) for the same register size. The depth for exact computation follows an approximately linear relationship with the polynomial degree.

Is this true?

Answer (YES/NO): NO